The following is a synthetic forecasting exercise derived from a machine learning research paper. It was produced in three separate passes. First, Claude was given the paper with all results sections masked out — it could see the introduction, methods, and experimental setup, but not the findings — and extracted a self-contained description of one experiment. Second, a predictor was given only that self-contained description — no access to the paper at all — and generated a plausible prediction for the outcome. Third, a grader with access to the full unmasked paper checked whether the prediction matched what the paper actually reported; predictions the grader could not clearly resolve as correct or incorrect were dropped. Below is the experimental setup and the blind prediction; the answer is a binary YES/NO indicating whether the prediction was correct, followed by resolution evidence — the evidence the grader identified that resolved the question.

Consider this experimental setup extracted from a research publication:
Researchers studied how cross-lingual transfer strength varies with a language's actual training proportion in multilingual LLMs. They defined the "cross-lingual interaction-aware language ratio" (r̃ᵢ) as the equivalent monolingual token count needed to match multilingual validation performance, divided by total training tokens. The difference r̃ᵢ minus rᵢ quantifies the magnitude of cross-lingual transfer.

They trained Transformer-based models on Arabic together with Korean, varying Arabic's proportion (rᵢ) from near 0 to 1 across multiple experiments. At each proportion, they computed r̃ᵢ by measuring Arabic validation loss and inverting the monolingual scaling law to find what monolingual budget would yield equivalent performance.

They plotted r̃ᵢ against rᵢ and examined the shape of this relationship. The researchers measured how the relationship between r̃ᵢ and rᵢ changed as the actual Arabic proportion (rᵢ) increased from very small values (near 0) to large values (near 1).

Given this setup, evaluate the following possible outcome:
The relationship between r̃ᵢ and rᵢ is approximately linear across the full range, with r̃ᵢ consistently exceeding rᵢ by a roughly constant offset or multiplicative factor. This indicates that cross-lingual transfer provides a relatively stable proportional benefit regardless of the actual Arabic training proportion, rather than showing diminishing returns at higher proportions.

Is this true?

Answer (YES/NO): NO